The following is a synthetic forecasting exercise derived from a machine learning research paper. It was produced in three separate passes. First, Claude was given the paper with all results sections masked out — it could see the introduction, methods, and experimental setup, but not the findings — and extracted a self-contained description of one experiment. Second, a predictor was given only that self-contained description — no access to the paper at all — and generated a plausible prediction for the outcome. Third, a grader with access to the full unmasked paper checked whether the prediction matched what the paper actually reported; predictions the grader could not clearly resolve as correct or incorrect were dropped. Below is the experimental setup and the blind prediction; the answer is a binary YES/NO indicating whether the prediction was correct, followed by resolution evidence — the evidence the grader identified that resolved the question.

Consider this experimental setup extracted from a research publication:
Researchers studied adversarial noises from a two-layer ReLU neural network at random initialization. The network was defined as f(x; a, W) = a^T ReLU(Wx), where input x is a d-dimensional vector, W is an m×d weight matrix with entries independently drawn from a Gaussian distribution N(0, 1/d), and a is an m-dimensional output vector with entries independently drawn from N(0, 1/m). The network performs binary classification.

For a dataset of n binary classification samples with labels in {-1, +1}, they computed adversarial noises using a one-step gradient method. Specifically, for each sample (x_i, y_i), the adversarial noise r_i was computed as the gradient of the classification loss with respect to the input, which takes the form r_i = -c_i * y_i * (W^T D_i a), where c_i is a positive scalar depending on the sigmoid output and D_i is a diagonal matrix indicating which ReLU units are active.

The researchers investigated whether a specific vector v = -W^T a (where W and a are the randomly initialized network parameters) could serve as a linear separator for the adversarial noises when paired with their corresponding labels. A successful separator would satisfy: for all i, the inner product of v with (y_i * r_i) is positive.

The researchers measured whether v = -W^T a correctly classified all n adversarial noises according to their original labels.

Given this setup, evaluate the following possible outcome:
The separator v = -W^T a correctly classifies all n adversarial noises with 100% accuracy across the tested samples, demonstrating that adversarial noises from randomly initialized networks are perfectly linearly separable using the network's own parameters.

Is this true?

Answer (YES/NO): YES